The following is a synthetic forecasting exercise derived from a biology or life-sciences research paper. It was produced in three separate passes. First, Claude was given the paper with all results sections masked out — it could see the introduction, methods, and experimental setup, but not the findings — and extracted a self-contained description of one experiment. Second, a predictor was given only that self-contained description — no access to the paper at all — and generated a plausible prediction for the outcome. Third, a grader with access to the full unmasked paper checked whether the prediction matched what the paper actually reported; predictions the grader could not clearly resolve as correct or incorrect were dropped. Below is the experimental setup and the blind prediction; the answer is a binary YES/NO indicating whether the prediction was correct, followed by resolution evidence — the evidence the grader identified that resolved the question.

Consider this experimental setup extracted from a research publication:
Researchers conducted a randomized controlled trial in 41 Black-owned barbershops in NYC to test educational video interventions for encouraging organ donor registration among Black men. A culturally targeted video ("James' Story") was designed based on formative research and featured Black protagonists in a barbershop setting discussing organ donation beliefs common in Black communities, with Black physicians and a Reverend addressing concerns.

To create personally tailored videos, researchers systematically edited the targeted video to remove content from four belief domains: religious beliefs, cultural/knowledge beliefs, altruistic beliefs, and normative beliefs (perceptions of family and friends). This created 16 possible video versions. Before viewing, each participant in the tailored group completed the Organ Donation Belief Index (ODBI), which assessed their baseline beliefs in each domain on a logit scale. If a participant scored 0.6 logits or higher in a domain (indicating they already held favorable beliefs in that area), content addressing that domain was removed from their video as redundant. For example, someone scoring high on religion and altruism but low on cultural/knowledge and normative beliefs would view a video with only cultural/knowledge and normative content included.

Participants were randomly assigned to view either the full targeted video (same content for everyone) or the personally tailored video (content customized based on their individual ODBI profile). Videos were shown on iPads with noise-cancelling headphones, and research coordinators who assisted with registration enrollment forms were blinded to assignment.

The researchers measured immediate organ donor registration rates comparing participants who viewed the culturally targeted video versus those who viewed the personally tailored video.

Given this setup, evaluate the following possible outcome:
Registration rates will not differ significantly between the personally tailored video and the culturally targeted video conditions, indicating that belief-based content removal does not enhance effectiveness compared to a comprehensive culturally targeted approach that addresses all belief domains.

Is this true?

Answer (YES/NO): YES